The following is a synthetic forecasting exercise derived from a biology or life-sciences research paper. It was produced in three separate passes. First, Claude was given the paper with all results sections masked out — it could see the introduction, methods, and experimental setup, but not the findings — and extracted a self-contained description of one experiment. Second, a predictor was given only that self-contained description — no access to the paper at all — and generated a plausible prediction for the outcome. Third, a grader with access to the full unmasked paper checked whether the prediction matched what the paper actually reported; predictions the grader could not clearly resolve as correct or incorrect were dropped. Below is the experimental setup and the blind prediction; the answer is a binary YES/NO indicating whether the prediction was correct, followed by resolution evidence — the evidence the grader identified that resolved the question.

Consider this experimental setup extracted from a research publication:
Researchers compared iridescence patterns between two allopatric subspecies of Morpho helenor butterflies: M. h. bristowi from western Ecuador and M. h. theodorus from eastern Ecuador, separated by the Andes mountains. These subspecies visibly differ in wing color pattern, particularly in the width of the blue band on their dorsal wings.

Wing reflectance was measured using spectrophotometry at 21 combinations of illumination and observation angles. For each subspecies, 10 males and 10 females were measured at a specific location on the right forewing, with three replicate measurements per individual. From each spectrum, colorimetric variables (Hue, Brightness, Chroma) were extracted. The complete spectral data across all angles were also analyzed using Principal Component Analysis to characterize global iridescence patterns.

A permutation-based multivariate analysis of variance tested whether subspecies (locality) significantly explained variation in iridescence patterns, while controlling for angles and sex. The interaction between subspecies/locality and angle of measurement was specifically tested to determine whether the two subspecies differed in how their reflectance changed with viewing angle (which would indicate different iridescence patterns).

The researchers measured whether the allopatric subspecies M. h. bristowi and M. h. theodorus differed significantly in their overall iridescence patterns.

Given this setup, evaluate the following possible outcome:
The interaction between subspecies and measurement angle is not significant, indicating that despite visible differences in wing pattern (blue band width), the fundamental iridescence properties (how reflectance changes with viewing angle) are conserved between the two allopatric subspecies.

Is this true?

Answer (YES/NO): NO